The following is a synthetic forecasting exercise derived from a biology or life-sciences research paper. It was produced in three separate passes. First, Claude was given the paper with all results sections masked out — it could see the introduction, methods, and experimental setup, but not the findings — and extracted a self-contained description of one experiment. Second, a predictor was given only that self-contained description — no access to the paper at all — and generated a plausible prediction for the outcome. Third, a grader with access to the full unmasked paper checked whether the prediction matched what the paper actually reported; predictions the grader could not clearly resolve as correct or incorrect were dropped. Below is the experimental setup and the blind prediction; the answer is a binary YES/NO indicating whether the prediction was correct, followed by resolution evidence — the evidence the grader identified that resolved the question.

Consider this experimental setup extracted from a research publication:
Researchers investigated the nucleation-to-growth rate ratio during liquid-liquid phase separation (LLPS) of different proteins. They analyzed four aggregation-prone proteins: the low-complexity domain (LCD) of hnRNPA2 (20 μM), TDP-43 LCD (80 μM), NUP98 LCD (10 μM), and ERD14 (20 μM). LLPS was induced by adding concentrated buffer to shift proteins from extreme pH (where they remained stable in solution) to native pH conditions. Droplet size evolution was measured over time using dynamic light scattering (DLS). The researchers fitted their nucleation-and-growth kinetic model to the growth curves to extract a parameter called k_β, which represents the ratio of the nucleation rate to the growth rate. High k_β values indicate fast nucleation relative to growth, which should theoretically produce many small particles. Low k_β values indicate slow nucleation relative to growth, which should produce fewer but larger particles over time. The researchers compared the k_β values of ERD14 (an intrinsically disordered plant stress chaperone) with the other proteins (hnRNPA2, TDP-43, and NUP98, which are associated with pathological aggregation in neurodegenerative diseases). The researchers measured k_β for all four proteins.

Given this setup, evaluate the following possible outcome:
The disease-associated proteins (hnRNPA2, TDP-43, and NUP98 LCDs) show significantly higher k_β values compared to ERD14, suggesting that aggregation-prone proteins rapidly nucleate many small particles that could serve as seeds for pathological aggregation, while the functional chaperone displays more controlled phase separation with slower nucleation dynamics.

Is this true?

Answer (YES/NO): NO